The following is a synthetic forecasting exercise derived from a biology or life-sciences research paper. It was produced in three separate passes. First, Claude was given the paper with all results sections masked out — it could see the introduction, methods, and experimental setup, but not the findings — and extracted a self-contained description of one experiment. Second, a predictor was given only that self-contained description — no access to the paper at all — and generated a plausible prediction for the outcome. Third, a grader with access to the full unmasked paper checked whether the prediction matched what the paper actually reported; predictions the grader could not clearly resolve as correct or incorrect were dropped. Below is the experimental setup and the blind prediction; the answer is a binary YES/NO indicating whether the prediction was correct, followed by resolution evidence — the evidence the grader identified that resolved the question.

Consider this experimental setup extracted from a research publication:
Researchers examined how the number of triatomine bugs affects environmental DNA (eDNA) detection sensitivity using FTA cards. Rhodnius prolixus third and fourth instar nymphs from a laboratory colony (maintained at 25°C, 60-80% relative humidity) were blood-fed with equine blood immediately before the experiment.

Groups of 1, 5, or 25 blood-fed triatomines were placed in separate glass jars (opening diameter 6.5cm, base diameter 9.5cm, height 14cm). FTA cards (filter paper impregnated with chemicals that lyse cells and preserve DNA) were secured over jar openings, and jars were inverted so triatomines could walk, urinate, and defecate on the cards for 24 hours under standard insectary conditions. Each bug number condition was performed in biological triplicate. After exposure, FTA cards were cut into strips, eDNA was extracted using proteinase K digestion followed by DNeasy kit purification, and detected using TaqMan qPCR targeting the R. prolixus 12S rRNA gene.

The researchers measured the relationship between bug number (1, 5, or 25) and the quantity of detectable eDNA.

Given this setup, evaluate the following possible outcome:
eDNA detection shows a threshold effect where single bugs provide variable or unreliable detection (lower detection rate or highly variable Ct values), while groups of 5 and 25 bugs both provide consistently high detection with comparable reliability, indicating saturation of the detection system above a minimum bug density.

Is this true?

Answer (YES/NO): NO